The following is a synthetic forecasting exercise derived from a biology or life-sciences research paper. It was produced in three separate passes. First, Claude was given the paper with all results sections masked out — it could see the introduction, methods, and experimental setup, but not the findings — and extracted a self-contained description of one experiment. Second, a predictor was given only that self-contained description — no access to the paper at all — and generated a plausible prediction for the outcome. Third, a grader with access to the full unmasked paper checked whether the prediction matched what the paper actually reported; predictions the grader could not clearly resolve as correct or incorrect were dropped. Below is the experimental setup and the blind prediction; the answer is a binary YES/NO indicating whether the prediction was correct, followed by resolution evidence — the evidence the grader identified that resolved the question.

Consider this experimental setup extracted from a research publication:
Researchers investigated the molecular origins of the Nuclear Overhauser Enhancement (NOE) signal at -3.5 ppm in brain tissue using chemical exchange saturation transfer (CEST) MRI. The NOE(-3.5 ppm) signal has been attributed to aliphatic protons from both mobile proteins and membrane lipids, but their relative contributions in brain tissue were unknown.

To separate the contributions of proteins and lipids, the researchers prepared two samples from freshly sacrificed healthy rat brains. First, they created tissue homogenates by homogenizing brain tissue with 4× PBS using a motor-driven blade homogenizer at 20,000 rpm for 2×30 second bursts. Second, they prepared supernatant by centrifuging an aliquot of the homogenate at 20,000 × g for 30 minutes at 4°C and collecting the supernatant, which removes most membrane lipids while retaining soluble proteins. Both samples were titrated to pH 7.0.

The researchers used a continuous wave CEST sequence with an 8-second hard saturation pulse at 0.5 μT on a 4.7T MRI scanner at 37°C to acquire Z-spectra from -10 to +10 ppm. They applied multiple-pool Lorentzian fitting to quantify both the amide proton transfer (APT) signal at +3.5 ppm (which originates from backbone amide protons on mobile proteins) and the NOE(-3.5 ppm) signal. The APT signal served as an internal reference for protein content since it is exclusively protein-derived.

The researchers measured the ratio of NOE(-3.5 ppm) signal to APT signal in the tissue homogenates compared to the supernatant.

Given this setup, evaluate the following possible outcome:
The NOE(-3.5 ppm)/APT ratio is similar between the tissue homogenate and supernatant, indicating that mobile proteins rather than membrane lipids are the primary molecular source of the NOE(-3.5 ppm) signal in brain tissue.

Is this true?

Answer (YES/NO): NO